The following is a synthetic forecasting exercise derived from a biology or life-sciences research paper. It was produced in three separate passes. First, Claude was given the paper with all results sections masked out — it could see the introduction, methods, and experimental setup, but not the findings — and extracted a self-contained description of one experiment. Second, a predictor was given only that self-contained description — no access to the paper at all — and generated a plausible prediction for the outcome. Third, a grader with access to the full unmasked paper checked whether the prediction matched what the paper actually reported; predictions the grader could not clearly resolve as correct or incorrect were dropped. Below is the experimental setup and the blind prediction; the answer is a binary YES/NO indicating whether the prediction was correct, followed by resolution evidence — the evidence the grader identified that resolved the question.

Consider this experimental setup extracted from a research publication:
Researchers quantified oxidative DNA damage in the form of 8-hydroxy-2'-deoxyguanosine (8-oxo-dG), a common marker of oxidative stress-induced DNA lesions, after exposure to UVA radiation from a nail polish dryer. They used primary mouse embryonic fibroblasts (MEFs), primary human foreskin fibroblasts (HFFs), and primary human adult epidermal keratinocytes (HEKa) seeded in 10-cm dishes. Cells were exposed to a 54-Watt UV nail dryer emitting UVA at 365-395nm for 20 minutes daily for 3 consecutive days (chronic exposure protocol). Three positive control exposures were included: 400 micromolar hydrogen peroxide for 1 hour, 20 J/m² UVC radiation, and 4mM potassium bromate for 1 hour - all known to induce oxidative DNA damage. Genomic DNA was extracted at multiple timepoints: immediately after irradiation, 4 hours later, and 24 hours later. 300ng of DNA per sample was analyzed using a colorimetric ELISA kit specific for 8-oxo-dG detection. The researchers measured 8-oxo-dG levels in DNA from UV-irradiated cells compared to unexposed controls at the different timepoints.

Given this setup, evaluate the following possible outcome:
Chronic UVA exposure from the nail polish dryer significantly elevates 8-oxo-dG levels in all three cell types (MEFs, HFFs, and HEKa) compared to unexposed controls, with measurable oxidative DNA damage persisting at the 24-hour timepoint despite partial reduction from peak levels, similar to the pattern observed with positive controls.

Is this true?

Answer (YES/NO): NO